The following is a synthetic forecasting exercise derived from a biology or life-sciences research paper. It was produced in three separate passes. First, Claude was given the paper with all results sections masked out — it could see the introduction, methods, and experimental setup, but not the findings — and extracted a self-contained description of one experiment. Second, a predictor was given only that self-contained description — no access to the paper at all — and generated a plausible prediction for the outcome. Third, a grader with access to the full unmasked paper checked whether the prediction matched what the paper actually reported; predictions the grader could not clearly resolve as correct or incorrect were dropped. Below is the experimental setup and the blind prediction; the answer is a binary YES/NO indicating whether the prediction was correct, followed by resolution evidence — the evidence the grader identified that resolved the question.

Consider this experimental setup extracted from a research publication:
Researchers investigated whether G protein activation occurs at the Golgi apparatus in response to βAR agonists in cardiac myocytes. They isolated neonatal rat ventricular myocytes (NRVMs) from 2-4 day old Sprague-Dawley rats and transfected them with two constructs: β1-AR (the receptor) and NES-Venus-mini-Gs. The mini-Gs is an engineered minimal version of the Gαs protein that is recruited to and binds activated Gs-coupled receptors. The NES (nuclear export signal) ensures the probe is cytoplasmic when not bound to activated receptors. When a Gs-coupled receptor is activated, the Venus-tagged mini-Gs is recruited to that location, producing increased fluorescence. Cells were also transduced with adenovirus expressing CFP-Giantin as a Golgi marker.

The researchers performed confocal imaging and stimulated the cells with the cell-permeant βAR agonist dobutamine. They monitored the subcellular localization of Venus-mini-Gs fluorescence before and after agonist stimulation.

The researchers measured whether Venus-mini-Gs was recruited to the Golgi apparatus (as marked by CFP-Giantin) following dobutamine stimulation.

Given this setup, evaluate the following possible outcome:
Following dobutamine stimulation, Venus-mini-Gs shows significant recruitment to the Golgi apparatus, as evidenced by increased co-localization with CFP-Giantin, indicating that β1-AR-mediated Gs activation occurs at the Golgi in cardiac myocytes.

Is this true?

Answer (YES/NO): YES